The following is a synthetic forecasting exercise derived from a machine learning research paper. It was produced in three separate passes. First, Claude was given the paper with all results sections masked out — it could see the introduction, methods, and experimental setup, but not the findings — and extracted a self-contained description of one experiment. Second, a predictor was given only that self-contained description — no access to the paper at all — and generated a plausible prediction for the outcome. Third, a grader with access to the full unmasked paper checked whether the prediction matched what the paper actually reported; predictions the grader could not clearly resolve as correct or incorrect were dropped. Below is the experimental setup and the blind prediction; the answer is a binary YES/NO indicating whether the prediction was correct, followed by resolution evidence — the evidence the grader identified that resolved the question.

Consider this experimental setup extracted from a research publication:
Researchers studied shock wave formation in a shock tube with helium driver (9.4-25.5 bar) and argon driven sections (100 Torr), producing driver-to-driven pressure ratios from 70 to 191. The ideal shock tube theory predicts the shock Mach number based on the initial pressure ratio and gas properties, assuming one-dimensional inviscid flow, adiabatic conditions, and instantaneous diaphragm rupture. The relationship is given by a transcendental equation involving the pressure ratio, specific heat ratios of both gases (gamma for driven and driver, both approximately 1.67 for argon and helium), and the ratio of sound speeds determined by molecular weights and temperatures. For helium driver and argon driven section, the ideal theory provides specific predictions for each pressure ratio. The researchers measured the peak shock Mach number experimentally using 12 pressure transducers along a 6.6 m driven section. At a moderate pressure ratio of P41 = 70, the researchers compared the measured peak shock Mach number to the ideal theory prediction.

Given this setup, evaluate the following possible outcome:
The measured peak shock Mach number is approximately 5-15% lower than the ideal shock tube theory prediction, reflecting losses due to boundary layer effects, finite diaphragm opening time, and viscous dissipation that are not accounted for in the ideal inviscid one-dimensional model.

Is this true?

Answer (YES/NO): YES